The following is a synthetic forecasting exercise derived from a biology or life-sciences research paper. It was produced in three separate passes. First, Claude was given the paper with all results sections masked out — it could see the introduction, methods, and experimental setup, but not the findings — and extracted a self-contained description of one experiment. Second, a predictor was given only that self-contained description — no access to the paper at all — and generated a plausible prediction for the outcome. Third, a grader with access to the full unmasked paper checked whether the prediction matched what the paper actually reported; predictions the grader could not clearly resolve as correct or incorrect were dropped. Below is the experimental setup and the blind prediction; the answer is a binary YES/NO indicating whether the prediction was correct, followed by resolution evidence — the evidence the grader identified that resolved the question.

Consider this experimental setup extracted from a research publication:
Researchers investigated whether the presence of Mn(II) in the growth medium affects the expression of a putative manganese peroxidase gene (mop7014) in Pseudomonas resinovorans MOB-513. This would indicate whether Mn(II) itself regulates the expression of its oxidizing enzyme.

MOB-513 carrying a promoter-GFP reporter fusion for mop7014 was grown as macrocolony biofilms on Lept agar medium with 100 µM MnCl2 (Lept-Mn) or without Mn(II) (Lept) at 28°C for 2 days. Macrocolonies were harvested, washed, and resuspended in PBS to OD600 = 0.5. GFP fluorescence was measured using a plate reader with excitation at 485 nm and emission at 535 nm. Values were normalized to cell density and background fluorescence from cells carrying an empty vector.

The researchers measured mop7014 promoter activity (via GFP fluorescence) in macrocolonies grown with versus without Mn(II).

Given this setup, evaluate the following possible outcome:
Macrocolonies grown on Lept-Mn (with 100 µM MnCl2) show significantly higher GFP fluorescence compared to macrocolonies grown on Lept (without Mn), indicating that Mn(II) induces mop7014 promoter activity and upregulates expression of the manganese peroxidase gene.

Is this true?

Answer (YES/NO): NO